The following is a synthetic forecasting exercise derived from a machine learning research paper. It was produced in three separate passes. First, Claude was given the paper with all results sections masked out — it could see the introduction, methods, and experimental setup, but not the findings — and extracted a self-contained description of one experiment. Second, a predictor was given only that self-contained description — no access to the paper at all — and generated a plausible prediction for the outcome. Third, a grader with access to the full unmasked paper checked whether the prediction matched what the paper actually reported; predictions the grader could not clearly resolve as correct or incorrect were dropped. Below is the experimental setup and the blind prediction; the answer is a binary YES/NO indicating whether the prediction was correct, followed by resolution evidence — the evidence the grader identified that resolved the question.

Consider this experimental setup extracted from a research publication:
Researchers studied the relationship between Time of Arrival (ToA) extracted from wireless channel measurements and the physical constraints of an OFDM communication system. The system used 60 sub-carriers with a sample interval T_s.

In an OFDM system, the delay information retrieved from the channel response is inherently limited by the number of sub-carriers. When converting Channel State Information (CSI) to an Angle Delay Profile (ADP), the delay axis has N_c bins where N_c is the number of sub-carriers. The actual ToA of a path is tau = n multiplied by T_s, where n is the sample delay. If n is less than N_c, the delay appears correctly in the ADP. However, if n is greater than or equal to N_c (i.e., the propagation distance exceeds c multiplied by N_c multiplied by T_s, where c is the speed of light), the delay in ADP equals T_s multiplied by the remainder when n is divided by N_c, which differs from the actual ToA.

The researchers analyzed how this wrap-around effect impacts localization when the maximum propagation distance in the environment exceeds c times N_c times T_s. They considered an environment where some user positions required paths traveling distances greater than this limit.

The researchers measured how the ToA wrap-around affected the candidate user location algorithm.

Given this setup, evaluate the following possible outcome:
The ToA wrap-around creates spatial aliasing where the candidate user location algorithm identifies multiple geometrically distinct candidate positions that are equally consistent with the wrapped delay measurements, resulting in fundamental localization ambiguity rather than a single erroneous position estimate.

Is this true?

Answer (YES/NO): YES